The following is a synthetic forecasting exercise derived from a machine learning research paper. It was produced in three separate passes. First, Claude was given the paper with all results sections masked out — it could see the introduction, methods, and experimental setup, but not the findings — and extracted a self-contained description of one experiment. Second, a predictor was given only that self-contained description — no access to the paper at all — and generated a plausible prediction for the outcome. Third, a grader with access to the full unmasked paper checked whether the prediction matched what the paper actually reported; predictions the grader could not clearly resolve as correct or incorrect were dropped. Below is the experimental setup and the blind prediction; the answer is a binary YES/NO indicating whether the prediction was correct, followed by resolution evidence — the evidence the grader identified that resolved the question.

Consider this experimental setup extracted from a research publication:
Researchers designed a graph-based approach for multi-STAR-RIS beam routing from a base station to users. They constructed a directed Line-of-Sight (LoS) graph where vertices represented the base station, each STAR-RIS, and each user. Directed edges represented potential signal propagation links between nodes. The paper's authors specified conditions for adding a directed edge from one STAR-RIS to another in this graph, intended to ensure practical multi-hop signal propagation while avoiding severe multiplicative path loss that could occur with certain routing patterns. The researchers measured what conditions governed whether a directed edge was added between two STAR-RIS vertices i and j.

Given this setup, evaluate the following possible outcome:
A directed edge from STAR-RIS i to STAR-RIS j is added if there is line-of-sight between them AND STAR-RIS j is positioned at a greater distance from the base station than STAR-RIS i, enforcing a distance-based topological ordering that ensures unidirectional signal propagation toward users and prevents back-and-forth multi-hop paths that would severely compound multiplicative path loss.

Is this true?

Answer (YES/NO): YES